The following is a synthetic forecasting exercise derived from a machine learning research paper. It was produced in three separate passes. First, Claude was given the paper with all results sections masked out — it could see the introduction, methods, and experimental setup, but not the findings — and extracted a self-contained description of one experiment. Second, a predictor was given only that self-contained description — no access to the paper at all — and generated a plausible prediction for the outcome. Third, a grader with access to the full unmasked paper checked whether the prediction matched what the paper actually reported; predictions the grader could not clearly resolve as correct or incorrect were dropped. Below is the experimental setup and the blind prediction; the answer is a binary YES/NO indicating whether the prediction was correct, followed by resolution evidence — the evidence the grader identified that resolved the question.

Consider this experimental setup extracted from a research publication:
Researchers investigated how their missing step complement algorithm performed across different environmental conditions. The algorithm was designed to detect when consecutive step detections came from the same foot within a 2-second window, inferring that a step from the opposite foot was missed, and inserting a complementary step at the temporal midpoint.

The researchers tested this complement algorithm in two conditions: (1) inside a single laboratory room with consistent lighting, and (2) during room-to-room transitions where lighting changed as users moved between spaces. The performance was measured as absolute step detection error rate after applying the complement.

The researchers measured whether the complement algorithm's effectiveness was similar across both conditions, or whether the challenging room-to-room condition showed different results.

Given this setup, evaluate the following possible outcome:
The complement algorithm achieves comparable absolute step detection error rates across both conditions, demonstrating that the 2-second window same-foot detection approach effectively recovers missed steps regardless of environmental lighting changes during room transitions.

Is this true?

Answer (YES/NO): NO